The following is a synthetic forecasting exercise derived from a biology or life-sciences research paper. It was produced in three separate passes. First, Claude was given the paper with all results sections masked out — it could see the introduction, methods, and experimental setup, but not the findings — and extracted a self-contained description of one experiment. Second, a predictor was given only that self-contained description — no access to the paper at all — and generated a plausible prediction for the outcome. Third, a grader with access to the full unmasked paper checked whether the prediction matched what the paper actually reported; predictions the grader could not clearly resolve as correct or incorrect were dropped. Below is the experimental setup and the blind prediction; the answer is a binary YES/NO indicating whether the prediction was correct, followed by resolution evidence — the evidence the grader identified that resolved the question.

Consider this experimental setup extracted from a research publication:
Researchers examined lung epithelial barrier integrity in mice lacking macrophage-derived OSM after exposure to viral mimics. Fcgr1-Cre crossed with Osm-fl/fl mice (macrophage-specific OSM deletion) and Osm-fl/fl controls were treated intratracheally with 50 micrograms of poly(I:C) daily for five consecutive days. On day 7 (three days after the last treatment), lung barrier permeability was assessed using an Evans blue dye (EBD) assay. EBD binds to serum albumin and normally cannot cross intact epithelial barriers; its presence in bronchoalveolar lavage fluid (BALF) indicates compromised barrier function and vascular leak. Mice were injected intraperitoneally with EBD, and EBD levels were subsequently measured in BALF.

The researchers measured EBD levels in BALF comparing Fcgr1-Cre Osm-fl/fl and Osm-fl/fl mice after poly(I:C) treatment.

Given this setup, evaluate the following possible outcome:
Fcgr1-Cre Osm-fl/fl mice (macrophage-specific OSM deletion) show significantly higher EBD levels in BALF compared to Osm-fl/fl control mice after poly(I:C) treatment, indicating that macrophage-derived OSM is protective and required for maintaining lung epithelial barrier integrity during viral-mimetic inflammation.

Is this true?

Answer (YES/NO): YES